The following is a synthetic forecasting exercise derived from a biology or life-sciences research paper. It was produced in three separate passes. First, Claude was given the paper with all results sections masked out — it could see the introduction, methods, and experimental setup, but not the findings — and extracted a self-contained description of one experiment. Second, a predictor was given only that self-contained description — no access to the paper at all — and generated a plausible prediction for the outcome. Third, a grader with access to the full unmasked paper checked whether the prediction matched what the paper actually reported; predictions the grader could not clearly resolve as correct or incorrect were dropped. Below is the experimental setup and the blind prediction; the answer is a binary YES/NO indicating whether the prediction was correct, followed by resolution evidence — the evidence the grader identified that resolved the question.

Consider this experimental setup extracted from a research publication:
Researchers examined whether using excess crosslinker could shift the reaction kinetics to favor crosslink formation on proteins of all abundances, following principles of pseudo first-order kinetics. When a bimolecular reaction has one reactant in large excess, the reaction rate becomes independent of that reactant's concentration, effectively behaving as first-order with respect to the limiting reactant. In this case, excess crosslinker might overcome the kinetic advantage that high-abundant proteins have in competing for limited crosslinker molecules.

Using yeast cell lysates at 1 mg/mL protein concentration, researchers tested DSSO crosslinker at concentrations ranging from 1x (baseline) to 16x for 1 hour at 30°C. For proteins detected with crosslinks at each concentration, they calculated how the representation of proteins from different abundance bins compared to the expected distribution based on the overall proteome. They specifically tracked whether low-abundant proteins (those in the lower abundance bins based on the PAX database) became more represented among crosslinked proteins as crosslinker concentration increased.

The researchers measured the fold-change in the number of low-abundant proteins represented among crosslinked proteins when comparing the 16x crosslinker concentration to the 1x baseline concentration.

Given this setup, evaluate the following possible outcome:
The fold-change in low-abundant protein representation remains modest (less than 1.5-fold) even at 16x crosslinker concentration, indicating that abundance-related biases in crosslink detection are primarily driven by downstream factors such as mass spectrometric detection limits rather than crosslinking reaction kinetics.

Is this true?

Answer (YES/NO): NO